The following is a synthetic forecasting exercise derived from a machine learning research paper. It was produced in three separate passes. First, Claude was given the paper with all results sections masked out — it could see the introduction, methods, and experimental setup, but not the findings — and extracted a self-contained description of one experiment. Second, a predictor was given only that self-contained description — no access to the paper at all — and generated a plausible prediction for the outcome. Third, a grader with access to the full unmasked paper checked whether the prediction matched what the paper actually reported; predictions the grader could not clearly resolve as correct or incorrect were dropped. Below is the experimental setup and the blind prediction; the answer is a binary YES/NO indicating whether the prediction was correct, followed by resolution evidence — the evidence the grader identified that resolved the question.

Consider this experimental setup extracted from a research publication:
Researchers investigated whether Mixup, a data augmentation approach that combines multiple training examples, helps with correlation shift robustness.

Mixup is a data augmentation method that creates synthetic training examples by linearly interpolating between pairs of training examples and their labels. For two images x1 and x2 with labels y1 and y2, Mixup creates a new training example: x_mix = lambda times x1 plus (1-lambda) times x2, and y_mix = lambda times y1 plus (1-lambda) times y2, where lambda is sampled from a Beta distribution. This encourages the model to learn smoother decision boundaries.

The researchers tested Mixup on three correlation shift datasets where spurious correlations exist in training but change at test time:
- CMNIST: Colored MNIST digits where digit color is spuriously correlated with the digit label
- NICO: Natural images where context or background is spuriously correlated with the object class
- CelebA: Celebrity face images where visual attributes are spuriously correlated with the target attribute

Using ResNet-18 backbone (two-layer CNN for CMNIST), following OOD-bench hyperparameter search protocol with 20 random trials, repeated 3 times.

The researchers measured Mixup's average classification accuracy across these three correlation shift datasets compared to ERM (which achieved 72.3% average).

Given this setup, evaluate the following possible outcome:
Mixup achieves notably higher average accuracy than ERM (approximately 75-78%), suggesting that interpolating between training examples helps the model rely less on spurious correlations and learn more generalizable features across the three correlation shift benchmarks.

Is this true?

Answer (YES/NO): NO